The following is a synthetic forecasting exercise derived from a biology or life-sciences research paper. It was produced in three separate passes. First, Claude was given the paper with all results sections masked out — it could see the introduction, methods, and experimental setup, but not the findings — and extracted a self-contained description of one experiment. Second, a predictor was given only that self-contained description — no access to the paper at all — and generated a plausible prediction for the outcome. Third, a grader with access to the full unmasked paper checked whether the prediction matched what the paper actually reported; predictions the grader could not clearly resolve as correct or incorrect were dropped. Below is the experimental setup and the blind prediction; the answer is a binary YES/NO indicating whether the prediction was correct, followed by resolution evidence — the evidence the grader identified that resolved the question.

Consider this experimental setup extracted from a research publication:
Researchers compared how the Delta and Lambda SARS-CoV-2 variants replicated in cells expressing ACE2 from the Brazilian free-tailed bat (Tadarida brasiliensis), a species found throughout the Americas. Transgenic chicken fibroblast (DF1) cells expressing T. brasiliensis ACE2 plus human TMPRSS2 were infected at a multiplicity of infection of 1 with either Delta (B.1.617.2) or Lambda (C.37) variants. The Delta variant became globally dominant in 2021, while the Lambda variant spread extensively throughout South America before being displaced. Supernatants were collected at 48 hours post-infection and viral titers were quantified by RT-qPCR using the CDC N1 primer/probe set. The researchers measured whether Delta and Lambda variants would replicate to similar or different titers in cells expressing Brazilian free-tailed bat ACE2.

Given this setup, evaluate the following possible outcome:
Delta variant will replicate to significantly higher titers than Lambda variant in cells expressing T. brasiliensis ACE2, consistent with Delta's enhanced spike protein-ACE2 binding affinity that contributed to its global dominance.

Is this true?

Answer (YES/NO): NO